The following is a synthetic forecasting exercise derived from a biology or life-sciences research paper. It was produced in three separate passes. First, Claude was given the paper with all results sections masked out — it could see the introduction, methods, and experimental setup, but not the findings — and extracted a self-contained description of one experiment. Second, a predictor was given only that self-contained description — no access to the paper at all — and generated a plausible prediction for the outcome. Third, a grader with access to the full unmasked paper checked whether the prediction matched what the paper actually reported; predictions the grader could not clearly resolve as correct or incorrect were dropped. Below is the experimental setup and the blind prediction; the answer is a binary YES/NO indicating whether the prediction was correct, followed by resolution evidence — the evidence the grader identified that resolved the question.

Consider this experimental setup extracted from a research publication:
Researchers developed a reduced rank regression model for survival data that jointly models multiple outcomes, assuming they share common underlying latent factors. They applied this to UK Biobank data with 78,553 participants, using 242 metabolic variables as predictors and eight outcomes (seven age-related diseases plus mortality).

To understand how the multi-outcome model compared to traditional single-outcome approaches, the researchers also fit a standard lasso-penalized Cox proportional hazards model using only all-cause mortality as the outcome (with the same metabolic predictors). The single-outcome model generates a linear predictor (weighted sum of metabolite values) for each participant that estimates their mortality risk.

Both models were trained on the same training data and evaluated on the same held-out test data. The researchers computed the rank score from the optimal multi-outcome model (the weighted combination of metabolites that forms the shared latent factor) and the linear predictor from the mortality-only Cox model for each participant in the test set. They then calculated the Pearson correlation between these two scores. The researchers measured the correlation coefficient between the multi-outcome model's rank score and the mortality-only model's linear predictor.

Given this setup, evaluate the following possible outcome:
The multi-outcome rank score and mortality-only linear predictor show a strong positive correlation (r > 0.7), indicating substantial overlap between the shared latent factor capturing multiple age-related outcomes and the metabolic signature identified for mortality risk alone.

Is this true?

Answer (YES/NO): YES